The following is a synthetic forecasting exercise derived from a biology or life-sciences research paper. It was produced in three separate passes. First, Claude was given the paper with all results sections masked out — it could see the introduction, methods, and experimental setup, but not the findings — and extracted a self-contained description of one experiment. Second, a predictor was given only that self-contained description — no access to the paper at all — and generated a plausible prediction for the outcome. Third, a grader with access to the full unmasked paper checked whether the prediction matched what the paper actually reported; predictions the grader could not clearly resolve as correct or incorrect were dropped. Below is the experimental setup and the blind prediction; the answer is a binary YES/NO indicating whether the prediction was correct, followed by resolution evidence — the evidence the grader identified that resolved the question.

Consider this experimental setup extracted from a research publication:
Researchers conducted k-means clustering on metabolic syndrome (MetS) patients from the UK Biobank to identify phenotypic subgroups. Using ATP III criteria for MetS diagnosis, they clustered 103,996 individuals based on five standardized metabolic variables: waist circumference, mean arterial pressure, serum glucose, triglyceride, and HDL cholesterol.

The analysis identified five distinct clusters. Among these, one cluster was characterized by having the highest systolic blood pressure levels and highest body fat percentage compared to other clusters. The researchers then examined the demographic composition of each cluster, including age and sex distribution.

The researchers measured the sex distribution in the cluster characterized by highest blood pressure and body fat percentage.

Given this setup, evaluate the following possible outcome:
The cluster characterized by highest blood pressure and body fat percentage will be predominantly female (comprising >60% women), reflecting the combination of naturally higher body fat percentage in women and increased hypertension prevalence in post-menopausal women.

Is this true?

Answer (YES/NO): YES